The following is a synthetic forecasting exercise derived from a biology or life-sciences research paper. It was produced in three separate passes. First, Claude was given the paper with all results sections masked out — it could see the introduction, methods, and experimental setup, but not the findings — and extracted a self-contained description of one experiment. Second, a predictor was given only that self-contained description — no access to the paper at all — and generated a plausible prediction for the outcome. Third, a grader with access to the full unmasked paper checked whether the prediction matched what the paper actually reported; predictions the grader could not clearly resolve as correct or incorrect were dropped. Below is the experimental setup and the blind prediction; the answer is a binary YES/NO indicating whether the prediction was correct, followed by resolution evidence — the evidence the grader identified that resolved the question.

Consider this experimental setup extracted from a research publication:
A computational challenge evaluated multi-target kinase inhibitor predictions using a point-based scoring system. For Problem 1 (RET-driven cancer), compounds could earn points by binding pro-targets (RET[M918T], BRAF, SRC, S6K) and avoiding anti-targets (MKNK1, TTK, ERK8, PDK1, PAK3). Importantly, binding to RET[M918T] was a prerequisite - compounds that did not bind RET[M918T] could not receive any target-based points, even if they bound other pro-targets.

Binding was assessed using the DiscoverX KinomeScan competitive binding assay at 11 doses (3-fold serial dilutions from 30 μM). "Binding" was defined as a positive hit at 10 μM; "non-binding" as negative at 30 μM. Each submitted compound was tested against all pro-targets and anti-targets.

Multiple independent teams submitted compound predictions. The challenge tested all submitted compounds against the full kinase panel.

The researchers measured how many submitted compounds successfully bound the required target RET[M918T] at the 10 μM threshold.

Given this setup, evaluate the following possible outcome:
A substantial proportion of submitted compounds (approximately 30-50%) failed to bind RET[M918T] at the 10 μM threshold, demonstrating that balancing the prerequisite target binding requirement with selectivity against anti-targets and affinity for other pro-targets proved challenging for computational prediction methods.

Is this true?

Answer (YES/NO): NO